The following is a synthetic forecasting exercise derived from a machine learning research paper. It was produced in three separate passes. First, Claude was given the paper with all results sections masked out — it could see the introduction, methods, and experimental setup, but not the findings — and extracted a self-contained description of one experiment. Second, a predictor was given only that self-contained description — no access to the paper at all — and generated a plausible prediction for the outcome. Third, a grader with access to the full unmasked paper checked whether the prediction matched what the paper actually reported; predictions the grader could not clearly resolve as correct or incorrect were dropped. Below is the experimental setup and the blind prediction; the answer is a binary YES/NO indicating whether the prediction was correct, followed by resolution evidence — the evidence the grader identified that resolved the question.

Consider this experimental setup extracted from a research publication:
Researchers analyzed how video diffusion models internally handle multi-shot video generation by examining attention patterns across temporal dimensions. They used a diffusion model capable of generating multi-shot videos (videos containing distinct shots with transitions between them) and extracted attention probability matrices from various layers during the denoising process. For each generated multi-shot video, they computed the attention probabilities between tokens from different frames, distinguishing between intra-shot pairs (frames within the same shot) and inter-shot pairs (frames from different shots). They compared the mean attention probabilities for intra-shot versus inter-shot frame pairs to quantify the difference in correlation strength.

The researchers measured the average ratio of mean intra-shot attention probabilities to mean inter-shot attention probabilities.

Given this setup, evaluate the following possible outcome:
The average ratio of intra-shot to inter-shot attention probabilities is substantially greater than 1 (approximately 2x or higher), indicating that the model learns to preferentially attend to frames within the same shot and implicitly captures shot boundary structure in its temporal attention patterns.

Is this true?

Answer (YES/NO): YES